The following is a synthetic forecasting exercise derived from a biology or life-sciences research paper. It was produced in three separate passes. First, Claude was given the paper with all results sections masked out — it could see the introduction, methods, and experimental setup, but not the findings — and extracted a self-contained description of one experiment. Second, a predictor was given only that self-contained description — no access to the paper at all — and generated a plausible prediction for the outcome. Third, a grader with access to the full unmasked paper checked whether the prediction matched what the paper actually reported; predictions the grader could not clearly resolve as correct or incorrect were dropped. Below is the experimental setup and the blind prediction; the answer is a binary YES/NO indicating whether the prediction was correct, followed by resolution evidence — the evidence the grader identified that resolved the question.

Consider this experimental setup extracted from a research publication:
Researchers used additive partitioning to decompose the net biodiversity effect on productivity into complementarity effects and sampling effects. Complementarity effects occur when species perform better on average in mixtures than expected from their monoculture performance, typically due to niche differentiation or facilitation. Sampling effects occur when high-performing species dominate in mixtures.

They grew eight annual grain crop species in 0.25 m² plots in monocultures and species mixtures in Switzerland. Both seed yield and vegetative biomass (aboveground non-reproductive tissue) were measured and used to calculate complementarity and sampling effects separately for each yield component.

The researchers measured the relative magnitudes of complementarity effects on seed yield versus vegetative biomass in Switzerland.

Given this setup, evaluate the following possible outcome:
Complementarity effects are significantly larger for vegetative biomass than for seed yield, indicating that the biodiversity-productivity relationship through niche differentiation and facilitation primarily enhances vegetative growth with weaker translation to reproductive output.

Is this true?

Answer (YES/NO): YES